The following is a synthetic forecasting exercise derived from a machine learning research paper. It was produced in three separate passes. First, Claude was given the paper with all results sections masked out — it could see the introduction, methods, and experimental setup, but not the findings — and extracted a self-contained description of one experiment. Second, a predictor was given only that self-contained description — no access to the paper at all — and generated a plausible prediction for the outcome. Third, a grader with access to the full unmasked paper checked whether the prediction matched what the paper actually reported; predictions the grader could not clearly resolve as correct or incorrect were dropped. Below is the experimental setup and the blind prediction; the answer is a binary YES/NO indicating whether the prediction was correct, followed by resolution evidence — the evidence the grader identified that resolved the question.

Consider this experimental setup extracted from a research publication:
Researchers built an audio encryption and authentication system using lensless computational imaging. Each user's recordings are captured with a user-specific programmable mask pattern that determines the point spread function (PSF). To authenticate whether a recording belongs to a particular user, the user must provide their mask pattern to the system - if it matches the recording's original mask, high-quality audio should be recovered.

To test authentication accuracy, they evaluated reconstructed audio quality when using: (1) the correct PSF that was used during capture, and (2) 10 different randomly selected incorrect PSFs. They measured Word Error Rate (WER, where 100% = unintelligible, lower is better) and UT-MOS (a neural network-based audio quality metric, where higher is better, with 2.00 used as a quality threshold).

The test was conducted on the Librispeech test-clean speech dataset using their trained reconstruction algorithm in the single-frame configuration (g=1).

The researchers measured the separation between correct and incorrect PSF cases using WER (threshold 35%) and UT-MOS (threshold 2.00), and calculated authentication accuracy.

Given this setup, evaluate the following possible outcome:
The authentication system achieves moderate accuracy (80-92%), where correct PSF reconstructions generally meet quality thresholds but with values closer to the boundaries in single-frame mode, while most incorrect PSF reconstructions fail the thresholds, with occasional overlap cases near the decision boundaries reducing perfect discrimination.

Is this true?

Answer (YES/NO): NO